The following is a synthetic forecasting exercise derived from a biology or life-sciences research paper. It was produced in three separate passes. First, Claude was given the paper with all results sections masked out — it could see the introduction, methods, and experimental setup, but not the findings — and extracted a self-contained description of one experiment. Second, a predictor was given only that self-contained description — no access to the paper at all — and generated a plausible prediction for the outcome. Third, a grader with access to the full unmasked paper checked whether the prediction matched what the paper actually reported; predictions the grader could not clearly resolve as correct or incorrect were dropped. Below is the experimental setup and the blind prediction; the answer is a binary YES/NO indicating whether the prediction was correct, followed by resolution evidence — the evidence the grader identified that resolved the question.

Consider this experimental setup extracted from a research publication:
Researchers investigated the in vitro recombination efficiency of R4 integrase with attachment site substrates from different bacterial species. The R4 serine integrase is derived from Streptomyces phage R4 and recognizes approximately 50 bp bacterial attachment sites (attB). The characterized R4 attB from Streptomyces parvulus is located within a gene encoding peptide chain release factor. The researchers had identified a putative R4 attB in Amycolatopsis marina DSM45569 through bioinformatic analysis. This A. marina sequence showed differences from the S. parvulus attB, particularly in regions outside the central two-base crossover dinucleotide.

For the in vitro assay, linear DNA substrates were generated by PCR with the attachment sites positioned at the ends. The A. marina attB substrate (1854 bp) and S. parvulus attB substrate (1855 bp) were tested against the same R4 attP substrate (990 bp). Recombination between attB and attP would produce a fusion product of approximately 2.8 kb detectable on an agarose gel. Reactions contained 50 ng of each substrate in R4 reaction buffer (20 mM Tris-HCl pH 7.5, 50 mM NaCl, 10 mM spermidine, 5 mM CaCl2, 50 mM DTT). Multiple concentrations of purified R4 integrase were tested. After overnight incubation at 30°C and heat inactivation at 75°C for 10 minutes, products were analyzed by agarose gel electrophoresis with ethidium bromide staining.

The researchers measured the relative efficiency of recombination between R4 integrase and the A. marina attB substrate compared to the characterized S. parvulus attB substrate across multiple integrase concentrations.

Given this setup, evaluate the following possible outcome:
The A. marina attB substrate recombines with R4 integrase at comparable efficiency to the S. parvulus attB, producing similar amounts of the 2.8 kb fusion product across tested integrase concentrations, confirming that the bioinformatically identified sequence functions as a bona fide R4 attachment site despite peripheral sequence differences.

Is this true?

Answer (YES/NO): NO